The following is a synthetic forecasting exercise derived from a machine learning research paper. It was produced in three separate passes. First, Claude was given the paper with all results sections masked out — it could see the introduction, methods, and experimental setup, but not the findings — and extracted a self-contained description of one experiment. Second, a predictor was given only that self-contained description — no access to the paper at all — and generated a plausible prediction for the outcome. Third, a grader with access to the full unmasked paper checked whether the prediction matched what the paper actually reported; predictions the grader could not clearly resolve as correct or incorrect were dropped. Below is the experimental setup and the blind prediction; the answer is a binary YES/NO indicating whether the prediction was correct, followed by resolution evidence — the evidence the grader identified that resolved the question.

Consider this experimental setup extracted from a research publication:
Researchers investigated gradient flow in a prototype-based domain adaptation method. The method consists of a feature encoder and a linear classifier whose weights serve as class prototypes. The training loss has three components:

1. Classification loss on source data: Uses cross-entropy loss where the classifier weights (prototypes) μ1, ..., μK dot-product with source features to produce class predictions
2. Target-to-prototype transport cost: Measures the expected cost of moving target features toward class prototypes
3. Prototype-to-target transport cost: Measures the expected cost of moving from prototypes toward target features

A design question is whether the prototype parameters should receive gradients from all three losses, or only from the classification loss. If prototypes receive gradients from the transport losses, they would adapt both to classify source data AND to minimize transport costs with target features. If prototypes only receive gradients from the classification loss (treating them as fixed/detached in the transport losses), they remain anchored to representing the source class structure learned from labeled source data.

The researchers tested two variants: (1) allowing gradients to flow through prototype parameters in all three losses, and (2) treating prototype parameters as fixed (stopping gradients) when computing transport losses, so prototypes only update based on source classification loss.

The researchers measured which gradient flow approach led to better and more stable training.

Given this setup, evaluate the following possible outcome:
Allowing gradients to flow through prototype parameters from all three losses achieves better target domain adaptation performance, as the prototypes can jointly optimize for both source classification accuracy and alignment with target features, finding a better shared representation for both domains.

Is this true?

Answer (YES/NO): NO